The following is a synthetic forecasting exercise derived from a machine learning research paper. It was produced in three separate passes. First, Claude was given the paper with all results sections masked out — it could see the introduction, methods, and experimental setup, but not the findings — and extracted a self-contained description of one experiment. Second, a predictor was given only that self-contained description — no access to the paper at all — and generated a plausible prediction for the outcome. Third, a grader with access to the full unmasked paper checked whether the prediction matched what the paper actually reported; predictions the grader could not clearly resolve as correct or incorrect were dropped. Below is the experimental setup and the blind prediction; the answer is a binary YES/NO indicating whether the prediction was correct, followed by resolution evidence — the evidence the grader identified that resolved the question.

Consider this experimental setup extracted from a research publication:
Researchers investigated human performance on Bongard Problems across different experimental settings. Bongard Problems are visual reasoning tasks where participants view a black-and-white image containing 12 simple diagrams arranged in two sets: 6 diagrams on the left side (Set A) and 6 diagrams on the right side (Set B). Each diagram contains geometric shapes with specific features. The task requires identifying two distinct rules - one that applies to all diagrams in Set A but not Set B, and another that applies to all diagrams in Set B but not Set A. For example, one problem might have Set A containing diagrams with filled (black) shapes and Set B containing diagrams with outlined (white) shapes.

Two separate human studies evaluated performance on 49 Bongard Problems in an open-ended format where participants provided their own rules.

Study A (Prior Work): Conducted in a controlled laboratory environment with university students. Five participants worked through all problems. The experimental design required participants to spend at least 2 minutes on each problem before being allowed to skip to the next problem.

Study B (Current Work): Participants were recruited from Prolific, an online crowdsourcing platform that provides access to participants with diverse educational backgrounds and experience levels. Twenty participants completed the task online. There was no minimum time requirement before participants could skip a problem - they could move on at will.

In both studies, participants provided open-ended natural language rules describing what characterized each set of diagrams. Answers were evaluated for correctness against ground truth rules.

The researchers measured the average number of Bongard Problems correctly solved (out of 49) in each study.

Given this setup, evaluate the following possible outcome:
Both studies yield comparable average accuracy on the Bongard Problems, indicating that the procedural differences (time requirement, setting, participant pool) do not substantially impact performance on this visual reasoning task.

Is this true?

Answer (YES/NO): NO